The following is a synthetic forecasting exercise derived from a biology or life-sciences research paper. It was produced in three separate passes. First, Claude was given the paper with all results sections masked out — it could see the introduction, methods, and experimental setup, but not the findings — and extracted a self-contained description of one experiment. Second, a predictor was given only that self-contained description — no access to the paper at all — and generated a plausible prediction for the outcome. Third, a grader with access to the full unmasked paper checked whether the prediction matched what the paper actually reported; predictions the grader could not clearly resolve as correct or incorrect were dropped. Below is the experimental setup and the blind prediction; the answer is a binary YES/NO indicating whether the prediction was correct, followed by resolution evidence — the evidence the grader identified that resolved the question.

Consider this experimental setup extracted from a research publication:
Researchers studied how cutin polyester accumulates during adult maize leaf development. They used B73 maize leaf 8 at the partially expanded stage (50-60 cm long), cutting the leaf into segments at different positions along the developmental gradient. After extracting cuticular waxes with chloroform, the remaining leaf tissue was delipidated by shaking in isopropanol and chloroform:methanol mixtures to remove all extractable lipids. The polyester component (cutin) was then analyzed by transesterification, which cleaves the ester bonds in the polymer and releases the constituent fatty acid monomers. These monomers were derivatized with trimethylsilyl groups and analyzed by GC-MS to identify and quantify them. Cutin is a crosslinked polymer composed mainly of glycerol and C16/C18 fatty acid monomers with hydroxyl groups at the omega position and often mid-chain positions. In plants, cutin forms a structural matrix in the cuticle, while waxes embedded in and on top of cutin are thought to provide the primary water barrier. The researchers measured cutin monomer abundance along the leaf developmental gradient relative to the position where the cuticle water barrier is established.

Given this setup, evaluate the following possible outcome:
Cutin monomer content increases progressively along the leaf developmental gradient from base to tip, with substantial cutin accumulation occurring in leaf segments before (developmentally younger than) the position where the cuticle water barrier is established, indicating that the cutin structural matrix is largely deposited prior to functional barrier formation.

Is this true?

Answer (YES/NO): NO